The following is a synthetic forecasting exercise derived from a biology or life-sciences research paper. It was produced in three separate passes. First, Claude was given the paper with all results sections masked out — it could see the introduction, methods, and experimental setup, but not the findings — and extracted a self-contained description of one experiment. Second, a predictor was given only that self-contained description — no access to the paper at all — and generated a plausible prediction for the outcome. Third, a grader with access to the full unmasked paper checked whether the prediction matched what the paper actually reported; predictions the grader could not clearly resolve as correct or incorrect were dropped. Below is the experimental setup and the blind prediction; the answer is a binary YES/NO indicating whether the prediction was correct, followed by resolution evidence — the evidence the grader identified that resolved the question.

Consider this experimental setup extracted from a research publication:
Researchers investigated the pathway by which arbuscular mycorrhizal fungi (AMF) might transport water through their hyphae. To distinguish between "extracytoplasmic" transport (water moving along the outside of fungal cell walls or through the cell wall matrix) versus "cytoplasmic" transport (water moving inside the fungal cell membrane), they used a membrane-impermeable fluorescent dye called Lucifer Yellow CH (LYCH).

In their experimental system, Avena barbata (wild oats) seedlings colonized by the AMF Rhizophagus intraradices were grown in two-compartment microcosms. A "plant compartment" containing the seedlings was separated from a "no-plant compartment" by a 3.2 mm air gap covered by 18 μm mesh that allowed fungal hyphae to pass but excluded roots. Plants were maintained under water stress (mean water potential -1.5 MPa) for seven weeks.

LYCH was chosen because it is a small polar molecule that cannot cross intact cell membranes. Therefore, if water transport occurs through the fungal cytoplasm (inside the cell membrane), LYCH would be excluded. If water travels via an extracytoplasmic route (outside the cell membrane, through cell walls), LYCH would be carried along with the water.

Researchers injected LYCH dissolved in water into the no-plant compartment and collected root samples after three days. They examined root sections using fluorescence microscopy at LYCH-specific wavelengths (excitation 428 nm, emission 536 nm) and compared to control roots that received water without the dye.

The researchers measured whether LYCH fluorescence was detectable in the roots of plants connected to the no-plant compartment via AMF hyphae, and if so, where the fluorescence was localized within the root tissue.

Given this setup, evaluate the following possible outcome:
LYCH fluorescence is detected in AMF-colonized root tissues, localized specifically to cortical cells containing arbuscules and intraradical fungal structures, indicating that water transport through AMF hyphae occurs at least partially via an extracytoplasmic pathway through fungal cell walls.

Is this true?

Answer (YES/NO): NO